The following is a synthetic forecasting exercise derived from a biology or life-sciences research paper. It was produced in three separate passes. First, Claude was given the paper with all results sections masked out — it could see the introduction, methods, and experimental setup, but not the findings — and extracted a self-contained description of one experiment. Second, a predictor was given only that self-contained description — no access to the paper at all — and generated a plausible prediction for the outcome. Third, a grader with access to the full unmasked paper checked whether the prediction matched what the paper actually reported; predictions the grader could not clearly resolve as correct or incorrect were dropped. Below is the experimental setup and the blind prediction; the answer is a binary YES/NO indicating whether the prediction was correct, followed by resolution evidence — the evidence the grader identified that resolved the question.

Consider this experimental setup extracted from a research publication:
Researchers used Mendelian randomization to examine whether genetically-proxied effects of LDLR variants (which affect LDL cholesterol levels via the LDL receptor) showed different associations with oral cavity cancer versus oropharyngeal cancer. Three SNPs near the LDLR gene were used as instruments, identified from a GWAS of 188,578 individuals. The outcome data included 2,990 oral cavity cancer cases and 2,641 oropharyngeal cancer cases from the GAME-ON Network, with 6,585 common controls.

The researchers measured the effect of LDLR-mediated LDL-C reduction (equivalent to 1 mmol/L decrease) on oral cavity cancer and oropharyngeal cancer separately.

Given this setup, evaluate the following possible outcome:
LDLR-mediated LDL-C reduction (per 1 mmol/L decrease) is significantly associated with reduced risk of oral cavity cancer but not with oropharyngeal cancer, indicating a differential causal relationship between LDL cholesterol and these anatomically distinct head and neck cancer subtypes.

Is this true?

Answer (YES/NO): YES